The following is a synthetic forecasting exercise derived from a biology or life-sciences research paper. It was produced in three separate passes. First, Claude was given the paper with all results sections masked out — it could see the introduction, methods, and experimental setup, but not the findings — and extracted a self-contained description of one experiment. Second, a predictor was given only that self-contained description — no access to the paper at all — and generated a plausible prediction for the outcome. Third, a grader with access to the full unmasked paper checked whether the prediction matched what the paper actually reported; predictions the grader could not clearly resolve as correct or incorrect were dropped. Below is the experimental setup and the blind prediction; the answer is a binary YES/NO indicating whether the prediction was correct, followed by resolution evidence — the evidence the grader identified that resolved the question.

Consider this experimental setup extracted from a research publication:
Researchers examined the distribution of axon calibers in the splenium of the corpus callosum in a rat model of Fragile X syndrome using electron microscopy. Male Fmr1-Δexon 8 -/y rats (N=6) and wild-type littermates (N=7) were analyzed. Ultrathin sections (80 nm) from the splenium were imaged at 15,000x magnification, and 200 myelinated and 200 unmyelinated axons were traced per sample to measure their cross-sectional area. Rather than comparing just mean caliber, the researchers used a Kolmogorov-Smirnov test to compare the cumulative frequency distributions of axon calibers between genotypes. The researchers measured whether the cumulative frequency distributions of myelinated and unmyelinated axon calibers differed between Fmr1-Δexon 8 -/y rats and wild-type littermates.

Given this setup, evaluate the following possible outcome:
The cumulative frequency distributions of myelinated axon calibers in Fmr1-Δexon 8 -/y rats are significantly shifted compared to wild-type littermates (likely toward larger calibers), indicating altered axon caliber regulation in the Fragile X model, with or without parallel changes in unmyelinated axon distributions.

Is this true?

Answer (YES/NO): NO